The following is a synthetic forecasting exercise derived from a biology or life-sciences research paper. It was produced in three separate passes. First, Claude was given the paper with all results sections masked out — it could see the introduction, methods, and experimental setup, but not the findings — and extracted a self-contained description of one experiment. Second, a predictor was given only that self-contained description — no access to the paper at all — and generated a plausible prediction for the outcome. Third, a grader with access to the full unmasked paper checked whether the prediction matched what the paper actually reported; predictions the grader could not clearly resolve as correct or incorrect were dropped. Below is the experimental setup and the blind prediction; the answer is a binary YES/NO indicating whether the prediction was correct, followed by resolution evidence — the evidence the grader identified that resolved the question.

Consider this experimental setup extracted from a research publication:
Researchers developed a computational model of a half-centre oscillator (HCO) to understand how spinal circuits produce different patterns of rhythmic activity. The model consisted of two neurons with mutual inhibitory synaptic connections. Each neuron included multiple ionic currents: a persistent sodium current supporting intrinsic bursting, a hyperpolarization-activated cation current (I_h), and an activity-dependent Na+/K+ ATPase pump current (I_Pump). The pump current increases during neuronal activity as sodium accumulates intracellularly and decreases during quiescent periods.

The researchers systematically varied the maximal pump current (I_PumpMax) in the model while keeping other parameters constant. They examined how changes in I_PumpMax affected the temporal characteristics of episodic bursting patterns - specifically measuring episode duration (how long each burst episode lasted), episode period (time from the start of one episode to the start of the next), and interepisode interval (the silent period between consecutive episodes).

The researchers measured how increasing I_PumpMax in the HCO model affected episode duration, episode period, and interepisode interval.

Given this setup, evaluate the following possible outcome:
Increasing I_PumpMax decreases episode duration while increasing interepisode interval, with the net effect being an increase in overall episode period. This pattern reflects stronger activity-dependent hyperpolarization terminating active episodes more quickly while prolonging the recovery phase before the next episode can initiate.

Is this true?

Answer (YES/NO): NO